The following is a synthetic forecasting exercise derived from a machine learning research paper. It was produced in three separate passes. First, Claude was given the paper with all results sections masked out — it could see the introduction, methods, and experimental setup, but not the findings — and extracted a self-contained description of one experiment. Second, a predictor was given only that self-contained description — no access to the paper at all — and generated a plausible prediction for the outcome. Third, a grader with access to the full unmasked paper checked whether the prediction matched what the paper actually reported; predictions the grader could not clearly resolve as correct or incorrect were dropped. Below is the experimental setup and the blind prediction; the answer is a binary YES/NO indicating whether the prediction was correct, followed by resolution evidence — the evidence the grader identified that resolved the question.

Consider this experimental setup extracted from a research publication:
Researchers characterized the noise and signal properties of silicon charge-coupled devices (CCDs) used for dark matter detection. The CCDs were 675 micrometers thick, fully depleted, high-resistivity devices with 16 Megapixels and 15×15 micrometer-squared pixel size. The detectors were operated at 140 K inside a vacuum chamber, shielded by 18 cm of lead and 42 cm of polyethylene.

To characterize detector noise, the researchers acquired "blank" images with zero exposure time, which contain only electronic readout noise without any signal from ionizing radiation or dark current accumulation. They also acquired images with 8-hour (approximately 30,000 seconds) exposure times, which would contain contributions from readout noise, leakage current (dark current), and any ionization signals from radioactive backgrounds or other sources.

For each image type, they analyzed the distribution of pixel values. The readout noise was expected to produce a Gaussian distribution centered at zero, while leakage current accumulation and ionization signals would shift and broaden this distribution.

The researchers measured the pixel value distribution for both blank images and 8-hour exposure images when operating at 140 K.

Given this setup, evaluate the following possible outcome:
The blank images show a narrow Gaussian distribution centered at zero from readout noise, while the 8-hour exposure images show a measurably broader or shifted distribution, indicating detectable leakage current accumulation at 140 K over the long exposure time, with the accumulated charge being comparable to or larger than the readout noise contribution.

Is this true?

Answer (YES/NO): NO